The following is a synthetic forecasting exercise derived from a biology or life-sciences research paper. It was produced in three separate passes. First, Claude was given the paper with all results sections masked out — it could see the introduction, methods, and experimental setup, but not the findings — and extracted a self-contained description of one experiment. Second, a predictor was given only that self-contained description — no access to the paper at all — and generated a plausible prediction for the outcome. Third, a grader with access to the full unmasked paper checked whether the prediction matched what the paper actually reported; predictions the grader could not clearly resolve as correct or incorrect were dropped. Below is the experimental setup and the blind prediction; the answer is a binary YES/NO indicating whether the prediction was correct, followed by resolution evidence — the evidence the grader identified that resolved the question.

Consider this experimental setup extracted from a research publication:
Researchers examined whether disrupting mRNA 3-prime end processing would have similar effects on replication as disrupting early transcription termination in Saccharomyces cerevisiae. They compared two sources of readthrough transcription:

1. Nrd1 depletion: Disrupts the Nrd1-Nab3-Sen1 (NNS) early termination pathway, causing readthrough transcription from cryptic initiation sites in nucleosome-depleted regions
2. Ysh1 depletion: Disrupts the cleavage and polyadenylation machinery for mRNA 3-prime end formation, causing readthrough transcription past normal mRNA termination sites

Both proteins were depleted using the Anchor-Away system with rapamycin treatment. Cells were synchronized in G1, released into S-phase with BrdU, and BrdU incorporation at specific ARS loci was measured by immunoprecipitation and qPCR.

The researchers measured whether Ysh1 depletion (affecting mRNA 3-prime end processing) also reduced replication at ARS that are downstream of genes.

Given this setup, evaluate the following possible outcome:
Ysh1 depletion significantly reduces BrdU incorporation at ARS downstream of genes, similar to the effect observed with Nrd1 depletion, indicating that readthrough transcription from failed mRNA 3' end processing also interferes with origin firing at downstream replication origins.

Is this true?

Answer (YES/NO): YES